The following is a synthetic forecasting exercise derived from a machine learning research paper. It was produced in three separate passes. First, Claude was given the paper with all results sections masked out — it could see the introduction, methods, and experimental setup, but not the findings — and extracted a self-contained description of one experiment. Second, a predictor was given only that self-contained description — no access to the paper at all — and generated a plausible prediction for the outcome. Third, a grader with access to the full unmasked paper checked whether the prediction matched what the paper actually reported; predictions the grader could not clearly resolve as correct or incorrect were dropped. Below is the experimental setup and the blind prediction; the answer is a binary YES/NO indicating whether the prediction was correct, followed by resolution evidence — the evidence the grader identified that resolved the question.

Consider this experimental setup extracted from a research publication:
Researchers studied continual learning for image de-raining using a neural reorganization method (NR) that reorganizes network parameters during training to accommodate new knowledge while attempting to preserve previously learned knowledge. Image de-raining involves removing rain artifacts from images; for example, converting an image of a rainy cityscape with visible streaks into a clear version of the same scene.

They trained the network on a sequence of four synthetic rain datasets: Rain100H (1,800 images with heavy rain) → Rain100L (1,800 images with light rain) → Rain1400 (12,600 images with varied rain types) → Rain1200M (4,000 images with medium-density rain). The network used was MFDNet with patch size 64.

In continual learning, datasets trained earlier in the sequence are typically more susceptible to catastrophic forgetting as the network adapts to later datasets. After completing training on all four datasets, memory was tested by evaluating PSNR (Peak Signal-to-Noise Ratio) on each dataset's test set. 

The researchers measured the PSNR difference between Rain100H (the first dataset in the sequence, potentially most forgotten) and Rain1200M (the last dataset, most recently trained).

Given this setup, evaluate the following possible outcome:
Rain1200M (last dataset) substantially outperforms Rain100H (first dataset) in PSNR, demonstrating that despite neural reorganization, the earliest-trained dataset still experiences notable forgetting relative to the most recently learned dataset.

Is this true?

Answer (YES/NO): YES